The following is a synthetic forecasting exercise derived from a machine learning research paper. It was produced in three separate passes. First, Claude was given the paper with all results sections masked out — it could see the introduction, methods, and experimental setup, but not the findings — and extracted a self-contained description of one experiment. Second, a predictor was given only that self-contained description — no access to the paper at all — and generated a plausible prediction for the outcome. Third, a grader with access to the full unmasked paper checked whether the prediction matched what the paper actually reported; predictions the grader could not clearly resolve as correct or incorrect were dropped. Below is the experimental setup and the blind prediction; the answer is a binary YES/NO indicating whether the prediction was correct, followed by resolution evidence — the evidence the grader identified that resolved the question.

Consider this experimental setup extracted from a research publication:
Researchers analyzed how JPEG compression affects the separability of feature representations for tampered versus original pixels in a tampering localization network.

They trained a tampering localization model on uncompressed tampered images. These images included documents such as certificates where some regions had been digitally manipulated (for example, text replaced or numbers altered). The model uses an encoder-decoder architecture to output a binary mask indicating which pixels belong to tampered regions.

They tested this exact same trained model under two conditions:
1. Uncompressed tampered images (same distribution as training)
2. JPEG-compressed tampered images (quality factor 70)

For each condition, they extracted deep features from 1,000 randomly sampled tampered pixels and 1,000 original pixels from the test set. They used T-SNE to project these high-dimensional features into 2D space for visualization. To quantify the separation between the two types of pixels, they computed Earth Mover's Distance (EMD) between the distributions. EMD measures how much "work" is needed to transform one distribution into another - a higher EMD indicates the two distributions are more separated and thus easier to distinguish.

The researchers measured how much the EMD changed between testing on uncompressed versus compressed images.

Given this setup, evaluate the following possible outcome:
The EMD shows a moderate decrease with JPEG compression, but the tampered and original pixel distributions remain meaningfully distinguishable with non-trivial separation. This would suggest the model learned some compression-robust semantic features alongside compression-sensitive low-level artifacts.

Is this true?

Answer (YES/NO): NO